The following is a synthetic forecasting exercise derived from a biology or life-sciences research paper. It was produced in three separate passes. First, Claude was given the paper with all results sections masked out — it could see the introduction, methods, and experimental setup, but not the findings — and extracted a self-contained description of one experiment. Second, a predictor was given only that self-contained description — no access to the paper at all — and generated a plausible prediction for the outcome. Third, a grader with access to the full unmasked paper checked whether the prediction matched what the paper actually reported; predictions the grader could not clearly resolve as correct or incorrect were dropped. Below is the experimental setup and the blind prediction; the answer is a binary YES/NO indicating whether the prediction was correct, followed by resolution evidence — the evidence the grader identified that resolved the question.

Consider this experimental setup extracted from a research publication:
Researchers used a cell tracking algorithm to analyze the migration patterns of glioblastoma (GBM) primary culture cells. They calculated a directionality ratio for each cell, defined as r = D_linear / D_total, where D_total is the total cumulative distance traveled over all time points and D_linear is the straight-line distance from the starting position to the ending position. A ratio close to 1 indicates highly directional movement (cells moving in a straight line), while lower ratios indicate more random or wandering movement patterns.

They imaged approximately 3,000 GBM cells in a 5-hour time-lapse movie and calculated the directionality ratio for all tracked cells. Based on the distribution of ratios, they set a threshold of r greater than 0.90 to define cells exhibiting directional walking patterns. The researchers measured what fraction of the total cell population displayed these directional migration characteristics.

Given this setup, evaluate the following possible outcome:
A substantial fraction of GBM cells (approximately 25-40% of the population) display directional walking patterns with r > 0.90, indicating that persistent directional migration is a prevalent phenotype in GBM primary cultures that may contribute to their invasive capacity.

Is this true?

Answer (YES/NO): NO